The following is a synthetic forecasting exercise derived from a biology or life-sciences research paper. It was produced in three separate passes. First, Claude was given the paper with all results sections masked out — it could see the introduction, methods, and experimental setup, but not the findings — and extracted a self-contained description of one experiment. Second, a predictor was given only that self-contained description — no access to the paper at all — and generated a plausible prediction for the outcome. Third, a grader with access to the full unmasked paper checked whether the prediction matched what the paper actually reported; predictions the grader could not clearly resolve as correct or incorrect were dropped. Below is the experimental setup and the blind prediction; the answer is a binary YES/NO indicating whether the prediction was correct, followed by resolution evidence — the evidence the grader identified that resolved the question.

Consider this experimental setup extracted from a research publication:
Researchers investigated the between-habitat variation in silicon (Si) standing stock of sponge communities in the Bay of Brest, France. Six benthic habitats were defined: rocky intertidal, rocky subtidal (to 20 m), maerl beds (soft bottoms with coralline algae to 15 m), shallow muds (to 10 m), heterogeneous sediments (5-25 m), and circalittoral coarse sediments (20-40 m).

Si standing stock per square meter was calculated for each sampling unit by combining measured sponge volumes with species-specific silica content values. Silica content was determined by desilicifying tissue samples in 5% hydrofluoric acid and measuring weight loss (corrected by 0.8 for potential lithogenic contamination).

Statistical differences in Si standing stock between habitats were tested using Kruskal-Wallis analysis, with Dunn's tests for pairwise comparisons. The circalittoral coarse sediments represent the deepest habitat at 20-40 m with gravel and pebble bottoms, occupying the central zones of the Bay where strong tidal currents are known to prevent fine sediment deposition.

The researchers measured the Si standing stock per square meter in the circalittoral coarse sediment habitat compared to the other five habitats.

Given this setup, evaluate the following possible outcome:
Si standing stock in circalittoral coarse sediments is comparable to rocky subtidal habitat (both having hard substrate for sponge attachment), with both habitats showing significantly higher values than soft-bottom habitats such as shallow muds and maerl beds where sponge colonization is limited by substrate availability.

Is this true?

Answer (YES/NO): NO